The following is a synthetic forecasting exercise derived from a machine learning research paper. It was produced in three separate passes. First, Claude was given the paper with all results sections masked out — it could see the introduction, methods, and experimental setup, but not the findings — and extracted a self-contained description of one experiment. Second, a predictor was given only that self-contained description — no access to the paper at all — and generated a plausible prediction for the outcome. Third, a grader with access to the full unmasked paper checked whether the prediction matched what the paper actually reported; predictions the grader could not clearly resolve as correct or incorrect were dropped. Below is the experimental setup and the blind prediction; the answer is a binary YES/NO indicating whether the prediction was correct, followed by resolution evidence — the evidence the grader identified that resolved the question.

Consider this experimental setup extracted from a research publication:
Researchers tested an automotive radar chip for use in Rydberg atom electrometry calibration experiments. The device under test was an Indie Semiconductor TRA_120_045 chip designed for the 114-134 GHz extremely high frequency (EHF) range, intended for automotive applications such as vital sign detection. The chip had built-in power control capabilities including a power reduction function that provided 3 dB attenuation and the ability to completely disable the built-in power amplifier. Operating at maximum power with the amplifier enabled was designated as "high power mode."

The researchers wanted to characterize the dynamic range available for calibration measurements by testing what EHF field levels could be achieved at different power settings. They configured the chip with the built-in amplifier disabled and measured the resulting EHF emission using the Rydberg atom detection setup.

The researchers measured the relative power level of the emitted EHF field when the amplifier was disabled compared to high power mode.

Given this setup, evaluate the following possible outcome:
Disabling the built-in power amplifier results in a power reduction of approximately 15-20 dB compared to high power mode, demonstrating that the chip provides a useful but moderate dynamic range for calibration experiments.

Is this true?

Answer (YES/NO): NO